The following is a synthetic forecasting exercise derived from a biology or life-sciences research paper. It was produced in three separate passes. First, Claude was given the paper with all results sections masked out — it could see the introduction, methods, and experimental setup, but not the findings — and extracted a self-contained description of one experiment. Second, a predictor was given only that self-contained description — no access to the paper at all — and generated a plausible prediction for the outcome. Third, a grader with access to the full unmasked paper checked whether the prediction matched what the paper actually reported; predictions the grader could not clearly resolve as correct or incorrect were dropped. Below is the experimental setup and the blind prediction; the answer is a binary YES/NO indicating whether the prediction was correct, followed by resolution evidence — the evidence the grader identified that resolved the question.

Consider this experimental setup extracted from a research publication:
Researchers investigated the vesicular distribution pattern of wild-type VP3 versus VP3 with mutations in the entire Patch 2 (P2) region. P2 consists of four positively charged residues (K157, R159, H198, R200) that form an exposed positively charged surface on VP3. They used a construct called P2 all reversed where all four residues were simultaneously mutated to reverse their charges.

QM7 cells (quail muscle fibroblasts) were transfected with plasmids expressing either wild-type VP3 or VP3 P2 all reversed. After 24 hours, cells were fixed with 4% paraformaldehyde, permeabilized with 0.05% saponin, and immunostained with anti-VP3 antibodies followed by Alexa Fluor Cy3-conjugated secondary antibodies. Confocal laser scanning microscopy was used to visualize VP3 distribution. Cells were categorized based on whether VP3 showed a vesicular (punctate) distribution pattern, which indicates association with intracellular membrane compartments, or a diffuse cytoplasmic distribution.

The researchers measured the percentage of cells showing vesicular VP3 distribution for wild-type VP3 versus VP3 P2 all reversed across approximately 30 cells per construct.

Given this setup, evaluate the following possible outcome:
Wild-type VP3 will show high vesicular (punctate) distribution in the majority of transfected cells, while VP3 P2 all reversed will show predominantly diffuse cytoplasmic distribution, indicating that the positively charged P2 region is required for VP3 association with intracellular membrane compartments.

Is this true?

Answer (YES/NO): YES